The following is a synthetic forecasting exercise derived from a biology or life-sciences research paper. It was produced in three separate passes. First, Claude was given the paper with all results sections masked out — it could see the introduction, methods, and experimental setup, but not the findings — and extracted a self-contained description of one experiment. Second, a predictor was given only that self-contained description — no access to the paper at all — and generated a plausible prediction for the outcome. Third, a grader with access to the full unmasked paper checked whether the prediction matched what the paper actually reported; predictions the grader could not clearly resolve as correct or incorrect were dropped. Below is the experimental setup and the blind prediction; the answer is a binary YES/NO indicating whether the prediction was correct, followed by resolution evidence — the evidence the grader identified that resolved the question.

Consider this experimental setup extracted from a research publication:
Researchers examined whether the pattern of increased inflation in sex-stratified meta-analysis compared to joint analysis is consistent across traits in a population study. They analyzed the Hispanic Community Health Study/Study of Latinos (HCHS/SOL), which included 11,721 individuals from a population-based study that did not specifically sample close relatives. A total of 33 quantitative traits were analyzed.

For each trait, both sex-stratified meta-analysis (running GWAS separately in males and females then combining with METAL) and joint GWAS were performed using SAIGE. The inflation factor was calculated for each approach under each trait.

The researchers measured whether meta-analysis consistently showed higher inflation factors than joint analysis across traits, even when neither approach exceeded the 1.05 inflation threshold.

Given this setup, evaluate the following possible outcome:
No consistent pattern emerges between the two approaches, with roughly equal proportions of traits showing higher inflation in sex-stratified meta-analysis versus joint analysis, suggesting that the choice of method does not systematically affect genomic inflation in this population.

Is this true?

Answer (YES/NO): NO